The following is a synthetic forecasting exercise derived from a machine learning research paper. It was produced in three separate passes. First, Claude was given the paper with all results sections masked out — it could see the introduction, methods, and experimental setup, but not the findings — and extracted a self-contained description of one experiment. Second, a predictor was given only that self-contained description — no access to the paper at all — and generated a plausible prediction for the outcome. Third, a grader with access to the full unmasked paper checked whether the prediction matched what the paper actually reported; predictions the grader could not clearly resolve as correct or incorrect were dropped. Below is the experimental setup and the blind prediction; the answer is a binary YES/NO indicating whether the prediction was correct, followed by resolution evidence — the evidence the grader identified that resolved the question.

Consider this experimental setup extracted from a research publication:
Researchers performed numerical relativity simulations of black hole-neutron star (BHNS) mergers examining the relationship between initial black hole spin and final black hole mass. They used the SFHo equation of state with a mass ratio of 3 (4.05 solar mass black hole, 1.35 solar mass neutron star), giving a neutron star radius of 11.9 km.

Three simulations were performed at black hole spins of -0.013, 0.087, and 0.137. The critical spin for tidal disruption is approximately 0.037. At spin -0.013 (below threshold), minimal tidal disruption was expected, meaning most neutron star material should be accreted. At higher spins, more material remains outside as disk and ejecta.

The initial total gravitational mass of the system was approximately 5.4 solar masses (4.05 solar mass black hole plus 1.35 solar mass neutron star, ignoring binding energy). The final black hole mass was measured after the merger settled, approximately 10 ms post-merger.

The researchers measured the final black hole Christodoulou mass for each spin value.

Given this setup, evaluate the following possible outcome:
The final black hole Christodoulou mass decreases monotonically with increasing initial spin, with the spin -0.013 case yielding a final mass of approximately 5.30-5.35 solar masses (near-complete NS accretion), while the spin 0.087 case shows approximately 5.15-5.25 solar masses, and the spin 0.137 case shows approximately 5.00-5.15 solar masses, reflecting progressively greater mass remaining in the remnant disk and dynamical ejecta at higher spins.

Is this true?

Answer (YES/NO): NO